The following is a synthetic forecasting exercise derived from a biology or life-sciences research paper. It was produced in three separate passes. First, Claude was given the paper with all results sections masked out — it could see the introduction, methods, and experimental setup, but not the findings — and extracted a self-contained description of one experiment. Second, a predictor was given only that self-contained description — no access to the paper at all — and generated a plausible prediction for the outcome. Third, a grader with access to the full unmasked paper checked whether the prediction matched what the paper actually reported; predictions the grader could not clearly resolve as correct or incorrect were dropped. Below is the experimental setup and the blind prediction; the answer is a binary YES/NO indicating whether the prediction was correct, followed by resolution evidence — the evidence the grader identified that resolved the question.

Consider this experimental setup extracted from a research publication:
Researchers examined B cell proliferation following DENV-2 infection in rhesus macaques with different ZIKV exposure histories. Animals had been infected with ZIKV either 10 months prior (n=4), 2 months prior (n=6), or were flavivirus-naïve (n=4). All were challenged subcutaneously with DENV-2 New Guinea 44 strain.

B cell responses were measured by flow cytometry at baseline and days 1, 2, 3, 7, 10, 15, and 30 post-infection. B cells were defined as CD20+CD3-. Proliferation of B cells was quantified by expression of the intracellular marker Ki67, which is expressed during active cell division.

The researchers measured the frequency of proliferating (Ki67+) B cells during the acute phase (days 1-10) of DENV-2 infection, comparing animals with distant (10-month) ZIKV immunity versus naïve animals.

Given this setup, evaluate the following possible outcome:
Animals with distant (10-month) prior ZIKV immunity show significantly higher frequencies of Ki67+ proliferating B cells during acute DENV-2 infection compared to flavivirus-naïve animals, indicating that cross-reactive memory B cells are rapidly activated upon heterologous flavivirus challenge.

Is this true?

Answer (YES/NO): NO